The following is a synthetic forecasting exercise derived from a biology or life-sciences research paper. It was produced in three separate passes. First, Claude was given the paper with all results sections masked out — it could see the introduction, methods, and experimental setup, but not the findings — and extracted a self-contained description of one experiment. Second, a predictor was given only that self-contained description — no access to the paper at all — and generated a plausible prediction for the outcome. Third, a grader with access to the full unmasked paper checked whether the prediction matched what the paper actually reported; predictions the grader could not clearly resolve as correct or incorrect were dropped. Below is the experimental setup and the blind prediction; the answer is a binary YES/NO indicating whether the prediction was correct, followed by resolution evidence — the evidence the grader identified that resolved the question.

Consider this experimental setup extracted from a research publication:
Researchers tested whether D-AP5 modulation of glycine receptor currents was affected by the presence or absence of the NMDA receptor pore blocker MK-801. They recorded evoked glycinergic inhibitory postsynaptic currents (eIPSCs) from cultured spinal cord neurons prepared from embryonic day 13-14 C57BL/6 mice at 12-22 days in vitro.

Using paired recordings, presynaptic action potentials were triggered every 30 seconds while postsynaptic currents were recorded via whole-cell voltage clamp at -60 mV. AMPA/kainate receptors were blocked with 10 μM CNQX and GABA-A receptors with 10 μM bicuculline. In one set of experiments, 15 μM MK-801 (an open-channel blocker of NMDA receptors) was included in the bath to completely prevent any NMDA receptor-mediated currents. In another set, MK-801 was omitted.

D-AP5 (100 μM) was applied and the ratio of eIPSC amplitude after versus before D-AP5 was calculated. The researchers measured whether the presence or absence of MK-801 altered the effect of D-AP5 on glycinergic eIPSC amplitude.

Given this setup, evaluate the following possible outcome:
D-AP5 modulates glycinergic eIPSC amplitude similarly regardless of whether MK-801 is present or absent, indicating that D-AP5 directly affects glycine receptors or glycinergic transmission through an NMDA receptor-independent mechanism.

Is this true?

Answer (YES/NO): NO